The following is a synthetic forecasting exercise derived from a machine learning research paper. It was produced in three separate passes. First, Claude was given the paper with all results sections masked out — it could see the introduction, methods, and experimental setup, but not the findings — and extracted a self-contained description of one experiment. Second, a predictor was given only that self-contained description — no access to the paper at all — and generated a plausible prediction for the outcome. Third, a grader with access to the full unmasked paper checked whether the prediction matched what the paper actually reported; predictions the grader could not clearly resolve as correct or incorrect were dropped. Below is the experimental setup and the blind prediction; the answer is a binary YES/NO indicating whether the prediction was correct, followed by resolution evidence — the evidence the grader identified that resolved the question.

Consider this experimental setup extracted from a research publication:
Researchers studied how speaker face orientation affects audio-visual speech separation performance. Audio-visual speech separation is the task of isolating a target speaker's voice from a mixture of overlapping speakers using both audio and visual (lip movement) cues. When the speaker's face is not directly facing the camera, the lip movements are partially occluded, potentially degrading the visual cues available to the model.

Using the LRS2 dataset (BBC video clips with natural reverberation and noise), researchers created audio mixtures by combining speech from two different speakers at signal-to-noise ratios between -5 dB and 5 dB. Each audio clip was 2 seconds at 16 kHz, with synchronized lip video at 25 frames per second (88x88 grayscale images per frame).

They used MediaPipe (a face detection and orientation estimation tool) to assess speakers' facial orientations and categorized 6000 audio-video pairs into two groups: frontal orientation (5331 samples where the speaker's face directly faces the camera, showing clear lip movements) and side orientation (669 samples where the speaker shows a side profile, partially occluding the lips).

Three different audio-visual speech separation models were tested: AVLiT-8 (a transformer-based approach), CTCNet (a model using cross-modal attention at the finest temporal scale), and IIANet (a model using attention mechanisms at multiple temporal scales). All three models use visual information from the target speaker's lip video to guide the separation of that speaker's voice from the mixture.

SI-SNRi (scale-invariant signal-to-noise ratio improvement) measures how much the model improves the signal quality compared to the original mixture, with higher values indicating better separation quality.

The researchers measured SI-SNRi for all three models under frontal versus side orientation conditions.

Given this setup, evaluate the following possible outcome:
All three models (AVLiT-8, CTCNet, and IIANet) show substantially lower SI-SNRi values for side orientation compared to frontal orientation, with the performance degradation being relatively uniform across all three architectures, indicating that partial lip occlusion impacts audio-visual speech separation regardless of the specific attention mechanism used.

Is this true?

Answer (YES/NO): NO